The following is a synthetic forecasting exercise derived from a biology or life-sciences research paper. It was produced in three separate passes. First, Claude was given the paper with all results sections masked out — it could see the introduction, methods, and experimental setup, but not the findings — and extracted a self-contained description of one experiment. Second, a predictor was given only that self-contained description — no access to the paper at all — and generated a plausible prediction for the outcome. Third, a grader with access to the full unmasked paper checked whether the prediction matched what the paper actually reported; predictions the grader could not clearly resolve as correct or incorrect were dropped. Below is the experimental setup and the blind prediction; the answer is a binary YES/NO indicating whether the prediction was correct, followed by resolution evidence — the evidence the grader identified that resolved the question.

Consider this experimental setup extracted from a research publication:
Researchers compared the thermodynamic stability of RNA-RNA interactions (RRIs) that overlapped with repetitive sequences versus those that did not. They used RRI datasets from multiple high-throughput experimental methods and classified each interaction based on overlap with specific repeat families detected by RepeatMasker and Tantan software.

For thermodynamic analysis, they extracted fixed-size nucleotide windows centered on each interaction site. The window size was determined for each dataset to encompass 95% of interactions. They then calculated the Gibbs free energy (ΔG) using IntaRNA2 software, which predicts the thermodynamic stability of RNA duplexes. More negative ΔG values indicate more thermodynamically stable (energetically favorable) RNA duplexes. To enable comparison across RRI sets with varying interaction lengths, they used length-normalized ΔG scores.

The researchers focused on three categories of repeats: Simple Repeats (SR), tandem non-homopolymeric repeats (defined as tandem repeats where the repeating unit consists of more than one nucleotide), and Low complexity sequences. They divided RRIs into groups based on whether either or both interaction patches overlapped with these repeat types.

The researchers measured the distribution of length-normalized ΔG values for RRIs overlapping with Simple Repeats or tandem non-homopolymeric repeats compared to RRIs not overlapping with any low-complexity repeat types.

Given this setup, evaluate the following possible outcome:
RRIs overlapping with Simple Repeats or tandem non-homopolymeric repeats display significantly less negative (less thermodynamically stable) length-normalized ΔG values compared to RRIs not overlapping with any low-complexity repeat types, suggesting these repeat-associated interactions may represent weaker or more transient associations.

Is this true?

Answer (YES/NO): NO